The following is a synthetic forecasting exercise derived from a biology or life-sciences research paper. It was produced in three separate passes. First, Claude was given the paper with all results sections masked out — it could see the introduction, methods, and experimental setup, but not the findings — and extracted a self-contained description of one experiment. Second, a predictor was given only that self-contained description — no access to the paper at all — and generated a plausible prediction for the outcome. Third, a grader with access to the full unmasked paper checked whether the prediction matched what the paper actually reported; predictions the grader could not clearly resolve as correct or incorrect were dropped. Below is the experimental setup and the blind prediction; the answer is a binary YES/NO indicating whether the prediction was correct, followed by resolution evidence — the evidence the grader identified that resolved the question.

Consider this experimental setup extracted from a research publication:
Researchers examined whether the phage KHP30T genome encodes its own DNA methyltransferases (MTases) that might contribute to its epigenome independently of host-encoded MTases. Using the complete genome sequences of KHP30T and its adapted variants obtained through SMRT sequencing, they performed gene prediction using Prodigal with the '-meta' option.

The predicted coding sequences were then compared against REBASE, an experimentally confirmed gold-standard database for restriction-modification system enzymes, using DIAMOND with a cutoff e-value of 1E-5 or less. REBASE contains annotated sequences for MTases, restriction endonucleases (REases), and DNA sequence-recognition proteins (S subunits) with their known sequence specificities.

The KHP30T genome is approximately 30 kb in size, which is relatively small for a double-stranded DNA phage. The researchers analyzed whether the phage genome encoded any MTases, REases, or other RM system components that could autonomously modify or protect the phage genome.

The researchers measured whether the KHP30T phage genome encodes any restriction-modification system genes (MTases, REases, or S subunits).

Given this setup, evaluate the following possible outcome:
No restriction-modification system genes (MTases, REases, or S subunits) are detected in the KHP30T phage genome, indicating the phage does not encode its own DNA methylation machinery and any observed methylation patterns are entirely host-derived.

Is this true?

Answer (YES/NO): YES